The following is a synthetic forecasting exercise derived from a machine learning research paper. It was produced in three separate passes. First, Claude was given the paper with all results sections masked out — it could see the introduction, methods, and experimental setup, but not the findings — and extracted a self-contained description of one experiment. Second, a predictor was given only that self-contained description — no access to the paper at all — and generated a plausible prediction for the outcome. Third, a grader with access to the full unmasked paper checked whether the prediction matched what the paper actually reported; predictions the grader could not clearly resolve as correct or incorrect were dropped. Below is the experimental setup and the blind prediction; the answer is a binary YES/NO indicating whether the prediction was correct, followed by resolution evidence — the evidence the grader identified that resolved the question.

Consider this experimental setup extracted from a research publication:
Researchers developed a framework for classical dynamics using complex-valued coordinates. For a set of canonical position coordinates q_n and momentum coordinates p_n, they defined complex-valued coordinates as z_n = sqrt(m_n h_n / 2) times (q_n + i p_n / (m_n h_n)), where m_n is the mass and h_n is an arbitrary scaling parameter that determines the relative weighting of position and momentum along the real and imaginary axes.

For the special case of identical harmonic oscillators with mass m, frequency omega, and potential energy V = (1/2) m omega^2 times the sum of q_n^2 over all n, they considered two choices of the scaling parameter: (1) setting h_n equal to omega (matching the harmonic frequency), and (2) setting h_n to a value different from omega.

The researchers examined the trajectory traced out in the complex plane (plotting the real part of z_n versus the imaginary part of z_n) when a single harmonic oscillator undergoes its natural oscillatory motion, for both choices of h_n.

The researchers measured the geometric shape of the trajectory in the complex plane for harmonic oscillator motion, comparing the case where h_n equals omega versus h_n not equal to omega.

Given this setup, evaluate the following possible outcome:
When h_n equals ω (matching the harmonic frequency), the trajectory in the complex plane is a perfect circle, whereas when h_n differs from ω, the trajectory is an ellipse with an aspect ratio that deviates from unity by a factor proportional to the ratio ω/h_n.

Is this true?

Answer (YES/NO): NO